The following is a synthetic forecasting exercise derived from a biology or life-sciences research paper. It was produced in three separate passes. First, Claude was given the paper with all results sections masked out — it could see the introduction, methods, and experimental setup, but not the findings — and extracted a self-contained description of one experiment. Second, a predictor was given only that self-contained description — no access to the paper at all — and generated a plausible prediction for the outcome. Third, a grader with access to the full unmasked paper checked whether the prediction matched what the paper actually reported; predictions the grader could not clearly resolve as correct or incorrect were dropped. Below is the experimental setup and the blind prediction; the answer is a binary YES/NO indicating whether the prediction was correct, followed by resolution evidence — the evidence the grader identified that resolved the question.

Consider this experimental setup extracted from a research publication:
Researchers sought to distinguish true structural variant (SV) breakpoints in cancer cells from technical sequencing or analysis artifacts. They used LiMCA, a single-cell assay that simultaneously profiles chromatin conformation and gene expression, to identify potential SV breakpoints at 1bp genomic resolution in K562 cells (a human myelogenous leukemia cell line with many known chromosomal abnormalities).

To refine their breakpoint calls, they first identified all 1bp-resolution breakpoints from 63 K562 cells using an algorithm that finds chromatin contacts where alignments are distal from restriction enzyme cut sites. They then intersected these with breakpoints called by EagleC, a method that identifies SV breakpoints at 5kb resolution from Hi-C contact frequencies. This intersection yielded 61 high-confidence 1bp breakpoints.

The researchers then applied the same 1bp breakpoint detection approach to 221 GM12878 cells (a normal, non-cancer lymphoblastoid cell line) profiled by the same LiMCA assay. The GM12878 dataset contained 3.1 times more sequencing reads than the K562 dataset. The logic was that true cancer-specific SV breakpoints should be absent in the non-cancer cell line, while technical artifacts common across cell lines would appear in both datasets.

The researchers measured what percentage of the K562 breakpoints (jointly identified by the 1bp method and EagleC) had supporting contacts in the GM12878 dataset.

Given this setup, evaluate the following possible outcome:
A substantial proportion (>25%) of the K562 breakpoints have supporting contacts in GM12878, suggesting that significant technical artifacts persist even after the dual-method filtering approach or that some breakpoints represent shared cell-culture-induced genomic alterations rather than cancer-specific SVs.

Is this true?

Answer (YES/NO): NO